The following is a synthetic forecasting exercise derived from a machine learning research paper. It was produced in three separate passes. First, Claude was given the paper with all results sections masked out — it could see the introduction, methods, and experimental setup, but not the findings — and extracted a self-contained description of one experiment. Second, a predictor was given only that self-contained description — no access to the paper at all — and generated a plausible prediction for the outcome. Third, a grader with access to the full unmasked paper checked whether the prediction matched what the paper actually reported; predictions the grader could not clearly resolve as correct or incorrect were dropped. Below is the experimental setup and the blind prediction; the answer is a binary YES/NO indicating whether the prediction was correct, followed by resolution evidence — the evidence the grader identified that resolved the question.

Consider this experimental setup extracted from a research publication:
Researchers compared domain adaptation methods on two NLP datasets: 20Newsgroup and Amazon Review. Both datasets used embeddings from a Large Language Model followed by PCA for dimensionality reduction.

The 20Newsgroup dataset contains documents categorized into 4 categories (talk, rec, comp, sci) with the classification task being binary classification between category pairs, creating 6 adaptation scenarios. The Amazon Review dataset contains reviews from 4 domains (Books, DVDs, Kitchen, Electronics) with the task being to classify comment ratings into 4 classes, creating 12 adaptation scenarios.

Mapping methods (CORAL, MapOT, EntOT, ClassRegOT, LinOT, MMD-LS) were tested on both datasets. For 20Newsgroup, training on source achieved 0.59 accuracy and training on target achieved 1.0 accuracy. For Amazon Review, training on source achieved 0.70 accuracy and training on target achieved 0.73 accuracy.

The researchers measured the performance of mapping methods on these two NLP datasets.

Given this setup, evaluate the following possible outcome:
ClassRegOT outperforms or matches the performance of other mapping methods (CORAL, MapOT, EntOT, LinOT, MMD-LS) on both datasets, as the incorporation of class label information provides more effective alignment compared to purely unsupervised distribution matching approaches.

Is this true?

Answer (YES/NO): NO